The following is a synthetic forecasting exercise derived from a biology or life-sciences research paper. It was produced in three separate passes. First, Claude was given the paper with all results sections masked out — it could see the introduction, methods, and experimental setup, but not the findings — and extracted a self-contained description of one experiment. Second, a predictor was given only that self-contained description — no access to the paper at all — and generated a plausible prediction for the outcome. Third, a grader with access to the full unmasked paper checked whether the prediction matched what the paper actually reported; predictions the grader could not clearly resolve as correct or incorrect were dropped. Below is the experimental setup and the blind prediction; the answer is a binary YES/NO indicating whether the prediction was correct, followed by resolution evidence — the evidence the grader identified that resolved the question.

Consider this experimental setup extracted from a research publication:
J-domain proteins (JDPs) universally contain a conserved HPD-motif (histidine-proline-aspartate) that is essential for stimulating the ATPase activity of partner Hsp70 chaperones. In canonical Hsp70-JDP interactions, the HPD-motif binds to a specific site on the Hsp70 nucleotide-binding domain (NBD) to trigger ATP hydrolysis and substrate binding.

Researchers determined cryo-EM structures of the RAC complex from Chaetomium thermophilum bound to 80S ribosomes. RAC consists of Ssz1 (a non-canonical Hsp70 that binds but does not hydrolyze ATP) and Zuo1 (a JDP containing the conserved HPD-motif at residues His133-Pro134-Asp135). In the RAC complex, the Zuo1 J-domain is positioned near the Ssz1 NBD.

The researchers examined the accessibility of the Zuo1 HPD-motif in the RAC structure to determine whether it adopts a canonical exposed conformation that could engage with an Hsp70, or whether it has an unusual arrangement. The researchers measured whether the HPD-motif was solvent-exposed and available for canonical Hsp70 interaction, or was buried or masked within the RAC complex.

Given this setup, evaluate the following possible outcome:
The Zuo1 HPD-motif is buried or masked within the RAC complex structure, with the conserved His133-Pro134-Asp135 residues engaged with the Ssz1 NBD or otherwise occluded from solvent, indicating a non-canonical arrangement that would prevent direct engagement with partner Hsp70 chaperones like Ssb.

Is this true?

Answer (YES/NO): YES